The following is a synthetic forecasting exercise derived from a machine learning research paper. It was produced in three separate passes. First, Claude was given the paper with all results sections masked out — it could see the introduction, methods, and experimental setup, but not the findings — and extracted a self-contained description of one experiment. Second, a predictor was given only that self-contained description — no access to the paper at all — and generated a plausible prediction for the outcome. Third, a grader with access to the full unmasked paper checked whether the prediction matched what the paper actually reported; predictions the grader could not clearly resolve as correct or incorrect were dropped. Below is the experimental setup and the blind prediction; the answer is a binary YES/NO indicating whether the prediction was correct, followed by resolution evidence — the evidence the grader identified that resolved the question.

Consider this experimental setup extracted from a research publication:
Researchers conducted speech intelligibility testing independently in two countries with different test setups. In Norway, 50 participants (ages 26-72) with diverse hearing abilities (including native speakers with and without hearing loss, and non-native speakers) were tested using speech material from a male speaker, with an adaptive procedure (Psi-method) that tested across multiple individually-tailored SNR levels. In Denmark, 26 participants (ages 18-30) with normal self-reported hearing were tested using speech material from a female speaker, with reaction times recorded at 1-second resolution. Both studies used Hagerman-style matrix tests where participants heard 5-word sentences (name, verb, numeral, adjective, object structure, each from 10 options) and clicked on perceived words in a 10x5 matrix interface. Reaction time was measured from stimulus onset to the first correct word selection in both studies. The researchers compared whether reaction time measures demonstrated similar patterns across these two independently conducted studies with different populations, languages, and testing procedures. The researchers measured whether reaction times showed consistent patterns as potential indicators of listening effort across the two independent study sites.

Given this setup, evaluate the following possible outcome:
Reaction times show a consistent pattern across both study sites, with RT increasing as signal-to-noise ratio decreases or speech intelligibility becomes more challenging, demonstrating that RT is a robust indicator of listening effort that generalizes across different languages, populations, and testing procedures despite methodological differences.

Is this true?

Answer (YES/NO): YES